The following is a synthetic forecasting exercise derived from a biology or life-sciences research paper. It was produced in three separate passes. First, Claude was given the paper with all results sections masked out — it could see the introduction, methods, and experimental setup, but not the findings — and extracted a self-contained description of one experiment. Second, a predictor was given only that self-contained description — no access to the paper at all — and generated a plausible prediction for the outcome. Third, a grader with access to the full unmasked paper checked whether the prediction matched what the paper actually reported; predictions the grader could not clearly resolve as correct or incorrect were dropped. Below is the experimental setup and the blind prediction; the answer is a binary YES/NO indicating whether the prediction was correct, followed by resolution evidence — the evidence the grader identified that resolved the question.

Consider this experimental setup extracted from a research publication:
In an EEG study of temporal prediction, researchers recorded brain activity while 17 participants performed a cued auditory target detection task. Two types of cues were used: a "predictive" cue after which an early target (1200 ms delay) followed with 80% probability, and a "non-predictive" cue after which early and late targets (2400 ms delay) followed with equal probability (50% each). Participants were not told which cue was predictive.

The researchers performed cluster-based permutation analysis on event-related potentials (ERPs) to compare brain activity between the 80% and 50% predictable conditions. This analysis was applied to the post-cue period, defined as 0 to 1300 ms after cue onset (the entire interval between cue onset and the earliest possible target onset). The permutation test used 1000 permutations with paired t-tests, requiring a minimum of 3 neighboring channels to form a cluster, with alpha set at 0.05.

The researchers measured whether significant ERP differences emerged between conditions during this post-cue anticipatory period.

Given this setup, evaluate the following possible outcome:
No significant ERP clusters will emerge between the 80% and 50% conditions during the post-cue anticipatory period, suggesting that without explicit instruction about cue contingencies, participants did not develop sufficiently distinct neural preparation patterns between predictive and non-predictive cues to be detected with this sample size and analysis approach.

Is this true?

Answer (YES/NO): YES